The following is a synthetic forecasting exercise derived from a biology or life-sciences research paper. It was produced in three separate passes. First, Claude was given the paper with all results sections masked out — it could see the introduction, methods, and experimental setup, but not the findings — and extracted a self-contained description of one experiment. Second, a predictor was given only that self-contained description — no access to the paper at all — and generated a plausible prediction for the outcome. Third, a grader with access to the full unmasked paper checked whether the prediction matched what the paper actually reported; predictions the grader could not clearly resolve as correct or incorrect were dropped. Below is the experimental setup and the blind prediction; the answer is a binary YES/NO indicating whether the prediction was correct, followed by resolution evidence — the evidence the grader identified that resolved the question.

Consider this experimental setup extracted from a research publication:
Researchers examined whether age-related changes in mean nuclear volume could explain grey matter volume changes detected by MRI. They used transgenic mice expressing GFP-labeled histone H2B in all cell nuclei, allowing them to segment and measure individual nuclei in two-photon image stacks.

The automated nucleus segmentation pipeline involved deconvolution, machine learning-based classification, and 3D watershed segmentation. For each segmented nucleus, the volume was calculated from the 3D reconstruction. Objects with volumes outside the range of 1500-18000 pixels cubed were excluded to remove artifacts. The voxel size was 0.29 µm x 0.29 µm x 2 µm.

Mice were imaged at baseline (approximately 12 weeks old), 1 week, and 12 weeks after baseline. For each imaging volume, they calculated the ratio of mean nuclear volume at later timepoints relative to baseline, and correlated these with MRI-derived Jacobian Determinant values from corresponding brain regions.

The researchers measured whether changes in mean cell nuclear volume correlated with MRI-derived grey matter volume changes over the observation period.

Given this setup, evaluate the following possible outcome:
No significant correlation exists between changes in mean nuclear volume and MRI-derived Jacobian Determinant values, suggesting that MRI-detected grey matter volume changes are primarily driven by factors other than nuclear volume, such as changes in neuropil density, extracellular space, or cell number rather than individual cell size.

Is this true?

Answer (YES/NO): NO